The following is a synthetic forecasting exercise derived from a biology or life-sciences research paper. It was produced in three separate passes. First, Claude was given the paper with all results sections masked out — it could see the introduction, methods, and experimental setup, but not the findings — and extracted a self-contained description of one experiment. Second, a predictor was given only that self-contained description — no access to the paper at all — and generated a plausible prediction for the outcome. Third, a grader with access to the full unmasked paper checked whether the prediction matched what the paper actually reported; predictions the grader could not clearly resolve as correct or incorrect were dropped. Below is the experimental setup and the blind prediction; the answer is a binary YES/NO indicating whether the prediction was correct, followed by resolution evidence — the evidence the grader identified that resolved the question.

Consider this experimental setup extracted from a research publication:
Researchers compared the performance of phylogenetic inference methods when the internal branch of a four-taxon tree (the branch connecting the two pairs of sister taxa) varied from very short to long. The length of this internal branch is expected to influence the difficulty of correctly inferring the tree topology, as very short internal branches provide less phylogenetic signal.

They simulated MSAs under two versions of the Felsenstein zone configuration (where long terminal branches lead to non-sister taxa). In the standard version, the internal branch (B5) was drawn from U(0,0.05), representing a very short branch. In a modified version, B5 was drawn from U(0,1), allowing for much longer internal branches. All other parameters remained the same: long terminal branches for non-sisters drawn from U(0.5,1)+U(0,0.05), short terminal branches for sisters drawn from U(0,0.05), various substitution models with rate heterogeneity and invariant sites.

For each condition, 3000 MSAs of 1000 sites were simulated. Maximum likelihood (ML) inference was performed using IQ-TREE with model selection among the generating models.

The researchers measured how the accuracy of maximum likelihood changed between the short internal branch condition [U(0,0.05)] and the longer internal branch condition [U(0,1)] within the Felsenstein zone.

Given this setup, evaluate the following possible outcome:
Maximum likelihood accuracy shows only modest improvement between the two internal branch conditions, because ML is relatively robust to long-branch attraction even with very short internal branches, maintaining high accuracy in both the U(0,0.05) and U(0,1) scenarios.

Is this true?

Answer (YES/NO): NO